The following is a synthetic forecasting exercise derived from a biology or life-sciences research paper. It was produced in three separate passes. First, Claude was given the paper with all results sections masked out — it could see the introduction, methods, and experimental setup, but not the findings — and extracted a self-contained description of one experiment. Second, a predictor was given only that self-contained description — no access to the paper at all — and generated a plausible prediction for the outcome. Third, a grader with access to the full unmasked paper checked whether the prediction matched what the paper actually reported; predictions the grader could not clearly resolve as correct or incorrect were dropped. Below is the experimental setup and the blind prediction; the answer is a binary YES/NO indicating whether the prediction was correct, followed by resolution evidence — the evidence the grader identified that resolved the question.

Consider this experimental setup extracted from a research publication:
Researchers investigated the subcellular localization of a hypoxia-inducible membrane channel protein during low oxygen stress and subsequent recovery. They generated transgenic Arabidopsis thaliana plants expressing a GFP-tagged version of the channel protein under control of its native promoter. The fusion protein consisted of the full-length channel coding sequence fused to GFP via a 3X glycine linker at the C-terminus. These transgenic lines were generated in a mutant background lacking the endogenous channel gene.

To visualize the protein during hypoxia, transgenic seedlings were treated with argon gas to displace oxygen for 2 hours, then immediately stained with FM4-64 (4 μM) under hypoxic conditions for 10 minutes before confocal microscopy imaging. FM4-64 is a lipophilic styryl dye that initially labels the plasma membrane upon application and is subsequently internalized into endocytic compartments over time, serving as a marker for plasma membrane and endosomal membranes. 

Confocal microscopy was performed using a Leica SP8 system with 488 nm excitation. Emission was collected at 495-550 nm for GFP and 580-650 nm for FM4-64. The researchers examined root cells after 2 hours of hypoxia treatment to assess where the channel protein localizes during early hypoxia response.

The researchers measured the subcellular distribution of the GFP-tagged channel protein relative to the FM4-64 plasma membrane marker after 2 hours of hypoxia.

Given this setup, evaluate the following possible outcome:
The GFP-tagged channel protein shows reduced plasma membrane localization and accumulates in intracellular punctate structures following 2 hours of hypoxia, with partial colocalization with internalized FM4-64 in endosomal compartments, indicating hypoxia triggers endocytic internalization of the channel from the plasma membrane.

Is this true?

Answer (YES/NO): NO